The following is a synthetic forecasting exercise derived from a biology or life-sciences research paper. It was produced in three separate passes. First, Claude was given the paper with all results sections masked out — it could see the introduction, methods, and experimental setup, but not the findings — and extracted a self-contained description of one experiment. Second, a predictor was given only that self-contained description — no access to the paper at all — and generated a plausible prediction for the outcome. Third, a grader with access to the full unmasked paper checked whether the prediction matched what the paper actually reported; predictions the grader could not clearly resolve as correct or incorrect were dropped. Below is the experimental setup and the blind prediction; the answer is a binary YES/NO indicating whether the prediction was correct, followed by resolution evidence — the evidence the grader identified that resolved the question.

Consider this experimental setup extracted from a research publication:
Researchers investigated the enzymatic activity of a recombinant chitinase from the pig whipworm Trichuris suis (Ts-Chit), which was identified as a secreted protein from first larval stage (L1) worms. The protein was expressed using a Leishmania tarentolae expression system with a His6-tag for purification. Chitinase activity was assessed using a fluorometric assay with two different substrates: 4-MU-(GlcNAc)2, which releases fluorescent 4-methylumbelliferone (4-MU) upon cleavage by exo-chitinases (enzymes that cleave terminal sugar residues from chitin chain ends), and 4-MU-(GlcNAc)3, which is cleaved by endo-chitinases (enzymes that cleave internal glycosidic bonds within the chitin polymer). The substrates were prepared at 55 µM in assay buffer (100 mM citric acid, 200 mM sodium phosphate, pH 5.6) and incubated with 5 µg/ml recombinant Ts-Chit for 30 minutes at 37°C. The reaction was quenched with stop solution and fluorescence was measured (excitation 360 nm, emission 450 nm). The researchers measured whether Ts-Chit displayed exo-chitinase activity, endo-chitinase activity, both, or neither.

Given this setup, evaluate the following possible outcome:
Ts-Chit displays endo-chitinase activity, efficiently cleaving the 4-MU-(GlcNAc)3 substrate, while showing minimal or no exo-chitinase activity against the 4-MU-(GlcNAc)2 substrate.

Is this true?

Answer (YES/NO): NO